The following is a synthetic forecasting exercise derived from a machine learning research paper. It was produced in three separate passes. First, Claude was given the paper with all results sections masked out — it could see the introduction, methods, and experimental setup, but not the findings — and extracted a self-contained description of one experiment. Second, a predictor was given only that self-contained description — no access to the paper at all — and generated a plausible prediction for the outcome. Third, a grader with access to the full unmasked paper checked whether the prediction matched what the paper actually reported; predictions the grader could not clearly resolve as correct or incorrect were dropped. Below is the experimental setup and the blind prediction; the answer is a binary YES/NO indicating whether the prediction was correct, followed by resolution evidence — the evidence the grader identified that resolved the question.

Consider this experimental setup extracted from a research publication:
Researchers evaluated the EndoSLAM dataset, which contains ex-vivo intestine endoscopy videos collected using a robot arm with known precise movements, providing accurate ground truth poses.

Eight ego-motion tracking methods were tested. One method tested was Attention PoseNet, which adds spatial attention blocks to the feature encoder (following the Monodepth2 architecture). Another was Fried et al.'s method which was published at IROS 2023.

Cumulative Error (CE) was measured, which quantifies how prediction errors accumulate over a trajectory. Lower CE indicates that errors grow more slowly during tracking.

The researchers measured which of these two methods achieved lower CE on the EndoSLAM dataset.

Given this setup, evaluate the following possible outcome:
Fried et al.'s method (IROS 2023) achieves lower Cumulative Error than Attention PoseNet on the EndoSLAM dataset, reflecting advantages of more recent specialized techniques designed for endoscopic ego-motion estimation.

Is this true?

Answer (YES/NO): NO